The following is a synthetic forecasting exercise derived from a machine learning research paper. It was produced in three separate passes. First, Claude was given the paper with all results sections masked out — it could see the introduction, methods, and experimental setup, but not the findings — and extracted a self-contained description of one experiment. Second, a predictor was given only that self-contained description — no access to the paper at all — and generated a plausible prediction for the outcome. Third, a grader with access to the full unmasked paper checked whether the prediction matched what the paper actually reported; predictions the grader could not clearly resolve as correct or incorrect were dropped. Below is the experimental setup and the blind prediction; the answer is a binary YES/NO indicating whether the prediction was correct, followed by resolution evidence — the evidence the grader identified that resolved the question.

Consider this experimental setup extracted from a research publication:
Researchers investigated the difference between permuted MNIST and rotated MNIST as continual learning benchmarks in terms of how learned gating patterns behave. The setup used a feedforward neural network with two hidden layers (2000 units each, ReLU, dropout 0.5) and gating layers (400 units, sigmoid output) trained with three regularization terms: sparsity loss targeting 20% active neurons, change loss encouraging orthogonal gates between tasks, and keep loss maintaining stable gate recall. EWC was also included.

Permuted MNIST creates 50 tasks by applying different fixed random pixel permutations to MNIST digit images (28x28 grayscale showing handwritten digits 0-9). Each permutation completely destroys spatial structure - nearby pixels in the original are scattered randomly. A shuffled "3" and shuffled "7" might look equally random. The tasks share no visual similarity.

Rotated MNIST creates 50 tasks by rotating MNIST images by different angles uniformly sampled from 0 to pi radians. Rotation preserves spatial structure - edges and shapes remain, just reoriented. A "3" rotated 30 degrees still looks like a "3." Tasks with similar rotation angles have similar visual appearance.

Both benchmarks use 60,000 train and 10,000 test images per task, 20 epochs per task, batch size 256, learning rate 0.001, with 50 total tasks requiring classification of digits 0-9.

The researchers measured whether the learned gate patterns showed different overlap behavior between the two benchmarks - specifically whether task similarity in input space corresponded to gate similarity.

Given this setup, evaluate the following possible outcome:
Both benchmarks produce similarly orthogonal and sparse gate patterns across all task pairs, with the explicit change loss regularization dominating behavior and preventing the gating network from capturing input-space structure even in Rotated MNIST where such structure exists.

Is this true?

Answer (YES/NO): NO